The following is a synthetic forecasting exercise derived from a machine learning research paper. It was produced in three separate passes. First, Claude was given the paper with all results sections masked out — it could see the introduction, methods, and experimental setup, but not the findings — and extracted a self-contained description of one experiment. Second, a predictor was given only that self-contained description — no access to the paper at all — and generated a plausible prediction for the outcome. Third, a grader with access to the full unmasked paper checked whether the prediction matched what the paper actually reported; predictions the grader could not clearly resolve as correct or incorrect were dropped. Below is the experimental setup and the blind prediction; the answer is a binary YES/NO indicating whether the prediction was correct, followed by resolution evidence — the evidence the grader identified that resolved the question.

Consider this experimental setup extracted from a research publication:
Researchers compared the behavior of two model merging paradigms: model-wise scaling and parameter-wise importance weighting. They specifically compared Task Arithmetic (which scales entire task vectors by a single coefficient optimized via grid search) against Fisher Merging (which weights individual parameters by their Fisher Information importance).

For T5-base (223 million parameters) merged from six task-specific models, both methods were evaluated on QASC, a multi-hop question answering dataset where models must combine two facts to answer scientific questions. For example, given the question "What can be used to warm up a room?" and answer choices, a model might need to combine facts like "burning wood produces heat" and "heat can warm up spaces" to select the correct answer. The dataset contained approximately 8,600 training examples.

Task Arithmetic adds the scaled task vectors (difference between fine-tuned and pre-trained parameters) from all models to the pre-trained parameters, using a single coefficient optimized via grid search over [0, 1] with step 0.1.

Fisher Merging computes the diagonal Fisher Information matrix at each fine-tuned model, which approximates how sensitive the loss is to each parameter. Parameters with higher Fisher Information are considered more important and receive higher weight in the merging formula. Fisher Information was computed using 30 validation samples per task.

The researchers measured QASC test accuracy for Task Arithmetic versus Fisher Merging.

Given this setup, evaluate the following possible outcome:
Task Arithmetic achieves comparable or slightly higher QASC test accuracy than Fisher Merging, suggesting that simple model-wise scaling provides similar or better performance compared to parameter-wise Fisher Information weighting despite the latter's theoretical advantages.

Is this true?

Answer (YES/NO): NO